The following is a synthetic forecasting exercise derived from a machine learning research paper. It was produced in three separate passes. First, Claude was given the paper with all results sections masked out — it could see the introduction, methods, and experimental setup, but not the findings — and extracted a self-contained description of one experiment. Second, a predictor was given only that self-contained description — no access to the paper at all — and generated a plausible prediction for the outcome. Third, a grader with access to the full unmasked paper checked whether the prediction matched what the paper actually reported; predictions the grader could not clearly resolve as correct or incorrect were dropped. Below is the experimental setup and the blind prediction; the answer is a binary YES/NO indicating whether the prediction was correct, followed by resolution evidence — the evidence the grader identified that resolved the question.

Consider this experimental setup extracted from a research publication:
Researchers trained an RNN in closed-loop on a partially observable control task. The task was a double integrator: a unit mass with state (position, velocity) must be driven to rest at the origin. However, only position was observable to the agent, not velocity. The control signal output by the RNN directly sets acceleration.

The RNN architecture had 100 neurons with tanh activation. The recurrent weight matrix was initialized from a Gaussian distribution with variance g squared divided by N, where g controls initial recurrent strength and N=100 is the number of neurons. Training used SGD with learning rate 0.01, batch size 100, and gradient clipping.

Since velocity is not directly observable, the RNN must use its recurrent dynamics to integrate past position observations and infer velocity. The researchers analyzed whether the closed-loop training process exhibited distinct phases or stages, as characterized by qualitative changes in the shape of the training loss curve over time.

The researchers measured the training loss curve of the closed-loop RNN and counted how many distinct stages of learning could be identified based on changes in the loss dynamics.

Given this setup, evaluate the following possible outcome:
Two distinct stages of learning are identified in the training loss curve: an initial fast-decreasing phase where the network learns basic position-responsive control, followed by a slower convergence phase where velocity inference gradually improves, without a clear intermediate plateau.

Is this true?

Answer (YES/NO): NO